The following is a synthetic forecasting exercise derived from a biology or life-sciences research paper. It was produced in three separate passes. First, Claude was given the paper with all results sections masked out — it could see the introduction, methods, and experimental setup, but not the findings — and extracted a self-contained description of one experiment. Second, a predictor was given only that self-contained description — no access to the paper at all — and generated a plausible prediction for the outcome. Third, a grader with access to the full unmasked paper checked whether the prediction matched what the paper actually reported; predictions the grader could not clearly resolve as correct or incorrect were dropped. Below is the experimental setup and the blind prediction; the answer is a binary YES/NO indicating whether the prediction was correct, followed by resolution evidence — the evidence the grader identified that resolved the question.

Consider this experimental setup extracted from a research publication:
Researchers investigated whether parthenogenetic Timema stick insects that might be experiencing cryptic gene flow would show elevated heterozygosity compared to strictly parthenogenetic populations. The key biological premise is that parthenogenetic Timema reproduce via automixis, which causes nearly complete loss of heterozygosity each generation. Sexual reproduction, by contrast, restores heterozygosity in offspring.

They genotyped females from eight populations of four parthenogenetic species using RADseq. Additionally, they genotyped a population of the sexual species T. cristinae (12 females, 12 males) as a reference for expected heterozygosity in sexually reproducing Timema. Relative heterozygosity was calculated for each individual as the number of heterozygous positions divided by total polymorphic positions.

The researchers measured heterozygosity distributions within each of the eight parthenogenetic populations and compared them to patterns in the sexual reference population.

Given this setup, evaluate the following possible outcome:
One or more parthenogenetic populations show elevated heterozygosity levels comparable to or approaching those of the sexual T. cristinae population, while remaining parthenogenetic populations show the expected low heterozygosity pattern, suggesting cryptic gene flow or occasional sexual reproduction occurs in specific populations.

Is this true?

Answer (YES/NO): NO